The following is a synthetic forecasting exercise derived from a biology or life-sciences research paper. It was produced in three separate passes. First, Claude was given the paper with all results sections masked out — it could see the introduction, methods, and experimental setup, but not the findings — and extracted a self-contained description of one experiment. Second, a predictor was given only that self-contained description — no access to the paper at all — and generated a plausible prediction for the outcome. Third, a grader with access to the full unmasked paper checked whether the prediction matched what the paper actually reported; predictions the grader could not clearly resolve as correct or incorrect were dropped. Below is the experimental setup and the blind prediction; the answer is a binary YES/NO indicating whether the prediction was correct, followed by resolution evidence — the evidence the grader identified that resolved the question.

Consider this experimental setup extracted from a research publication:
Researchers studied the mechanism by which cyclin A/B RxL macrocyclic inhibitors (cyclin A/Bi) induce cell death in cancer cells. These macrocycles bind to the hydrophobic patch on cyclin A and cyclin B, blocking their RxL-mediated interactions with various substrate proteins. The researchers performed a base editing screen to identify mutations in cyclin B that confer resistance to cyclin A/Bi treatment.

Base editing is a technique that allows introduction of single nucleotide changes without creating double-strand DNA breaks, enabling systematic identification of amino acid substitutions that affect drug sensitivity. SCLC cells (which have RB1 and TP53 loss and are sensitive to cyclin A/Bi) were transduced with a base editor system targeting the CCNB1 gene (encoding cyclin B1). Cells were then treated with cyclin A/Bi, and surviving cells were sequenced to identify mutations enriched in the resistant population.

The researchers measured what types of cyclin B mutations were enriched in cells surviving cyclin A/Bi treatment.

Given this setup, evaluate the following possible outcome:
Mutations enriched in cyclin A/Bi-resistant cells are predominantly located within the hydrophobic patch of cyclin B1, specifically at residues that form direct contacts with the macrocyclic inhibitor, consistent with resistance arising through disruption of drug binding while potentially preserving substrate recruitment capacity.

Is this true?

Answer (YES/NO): NO